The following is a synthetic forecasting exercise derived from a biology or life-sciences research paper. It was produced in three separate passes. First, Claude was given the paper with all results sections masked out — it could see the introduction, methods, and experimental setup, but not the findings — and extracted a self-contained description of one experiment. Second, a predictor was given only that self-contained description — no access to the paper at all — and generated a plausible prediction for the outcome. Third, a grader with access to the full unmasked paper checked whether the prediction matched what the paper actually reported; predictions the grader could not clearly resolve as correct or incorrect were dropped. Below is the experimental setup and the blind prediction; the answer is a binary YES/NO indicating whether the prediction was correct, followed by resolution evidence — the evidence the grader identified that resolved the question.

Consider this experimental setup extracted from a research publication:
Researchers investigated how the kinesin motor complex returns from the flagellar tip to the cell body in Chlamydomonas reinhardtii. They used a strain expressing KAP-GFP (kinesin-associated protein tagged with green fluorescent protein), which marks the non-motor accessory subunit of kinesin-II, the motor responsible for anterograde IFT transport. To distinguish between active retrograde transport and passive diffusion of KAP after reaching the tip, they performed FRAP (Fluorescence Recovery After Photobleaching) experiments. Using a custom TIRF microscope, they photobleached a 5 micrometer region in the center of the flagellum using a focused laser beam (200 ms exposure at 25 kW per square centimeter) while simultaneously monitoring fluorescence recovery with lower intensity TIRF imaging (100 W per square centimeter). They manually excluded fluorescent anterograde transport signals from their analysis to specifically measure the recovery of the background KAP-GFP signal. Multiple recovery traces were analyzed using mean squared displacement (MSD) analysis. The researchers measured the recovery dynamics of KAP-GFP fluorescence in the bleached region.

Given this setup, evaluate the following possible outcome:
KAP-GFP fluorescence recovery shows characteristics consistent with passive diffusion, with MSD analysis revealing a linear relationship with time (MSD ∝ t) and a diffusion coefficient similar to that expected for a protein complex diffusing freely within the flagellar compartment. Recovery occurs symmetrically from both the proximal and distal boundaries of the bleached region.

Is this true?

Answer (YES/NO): NO